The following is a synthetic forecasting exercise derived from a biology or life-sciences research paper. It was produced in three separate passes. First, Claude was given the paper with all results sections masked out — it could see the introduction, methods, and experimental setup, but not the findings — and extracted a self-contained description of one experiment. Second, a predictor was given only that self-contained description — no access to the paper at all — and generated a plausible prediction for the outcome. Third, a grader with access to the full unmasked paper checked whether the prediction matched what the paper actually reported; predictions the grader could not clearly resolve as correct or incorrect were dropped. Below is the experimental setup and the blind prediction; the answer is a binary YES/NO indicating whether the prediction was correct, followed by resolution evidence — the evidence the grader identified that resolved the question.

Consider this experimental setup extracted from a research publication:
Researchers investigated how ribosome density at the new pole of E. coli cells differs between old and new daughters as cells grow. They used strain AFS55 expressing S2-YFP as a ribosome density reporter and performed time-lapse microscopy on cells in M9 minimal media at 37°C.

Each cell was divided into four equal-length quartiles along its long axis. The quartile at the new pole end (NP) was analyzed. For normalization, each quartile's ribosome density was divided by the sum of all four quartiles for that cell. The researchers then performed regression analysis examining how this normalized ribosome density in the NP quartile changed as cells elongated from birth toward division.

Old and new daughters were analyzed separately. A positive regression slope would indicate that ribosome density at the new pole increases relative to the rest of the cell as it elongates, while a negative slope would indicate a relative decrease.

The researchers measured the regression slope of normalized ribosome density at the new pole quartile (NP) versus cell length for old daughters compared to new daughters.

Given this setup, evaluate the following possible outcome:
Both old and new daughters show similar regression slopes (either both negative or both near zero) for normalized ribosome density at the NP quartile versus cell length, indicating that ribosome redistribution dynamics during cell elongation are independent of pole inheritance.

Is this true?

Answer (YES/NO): NO